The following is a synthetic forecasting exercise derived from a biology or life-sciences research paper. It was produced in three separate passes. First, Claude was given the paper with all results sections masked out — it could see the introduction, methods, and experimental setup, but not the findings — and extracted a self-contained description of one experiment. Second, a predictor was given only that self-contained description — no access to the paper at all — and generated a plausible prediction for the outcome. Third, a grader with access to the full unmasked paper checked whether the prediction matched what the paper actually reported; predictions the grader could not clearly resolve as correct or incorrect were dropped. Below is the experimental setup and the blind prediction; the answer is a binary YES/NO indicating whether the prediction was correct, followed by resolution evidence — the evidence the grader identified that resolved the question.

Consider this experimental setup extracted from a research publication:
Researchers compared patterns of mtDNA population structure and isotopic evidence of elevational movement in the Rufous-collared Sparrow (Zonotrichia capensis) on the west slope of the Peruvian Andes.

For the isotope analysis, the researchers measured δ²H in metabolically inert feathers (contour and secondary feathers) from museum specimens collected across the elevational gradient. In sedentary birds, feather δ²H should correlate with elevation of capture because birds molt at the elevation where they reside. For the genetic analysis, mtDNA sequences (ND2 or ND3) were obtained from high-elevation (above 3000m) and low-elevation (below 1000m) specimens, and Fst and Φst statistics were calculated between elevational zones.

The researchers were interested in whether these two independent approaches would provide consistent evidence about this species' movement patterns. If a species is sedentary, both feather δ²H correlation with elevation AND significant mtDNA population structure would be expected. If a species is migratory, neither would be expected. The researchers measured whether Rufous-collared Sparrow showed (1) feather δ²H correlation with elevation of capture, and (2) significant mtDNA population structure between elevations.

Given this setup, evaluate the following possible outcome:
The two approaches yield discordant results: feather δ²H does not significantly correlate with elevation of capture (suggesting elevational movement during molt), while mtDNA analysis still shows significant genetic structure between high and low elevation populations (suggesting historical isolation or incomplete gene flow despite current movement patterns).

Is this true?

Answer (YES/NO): NO